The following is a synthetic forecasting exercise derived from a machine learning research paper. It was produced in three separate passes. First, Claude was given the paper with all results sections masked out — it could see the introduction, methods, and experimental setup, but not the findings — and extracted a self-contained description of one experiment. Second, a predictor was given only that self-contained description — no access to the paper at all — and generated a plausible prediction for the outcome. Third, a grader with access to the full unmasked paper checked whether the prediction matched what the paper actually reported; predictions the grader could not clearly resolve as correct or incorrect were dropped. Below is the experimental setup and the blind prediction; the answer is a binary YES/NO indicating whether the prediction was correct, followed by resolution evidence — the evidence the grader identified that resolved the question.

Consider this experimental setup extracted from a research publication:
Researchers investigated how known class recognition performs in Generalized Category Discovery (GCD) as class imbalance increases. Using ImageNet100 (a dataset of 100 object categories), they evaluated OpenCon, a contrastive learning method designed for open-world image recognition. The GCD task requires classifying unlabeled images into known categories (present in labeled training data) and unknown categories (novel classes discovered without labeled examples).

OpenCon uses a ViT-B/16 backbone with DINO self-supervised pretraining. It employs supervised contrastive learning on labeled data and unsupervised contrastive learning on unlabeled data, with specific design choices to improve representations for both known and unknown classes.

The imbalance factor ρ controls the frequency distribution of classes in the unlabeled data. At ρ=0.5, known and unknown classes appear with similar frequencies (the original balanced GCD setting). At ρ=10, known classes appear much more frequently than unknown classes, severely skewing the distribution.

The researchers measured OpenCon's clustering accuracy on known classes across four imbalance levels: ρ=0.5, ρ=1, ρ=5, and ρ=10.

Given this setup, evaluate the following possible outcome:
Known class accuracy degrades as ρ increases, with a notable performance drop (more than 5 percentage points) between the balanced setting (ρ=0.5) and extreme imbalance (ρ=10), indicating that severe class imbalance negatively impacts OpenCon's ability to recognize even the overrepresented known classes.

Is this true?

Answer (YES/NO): NO